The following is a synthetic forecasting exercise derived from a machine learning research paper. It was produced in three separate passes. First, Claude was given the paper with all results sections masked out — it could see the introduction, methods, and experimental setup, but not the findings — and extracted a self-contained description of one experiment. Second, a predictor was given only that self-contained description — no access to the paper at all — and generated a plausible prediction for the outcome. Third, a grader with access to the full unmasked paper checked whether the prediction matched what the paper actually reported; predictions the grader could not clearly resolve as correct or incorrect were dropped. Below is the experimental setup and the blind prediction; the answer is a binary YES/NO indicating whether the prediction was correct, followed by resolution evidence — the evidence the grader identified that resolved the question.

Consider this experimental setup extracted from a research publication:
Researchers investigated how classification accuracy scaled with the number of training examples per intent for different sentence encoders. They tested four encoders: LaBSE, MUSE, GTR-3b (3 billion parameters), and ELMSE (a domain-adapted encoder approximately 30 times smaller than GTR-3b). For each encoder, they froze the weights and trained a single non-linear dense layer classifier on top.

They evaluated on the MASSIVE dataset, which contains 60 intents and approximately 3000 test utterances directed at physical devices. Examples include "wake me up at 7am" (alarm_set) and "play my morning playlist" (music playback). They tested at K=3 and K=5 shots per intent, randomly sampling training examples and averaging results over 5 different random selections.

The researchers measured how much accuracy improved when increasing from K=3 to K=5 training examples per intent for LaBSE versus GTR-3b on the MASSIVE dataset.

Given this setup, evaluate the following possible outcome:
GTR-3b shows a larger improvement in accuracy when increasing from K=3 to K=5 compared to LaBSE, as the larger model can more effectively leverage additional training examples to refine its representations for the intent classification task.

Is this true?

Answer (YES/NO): NO